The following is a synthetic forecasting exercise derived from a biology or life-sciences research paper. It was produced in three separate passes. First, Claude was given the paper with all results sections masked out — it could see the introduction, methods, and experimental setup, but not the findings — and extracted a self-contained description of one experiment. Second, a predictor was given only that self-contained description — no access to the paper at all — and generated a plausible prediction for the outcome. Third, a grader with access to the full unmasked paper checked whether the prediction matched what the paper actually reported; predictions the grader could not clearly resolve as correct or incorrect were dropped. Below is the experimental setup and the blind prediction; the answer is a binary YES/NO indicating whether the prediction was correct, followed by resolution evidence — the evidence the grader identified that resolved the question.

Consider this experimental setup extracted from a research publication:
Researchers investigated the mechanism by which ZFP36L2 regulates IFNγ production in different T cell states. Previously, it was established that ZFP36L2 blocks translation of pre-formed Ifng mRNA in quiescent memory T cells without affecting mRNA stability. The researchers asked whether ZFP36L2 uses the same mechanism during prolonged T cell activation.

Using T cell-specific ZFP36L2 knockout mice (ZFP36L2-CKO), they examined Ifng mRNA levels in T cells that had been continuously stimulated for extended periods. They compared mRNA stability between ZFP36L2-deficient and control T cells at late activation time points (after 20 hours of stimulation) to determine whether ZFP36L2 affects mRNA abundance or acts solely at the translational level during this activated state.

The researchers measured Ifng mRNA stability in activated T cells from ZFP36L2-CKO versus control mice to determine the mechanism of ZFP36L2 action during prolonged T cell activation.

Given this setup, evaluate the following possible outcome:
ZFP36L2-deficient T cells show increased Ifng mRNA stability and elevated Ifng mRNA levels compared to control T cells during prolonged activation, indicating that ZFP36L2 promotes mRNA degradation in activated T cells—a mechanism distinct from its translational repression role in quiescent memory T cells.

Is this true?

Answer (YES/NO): YES